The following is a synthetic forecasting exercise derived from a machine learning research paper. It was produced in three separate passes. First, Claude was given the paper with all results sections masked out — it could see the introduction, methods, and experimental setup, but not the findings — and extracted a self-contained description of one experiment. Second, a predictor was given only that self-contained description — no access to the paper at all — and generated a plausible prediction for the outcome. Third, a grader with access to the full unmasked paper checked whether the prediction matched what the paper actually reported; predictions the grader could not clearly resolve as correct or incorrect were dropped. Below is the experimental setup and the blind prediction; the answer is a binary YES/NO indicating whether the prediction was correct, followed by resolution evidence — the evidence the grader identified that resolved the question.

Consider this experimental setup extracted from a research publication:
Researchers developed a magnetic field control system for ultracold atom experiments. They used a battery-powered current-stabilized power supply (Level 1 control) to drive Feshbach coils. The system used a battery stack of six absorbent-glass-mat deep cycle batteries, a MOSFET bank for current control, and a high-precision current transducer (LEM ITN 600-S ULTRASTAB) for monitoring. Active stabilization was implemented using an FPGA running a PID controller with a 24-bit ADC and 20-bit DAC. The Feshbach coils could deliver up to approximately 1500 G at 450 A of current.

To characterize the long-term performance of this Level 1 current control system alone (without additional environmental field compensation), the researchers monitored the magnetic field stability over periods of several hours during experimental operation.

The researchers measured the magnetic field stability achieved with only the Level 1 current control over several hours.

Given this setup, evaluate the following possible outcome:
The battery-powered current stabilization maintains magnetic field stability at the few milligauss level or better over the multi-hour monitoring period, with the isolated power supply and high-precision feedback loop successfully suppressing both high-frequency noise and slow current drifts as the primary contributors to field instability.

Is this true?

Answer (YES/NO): NO